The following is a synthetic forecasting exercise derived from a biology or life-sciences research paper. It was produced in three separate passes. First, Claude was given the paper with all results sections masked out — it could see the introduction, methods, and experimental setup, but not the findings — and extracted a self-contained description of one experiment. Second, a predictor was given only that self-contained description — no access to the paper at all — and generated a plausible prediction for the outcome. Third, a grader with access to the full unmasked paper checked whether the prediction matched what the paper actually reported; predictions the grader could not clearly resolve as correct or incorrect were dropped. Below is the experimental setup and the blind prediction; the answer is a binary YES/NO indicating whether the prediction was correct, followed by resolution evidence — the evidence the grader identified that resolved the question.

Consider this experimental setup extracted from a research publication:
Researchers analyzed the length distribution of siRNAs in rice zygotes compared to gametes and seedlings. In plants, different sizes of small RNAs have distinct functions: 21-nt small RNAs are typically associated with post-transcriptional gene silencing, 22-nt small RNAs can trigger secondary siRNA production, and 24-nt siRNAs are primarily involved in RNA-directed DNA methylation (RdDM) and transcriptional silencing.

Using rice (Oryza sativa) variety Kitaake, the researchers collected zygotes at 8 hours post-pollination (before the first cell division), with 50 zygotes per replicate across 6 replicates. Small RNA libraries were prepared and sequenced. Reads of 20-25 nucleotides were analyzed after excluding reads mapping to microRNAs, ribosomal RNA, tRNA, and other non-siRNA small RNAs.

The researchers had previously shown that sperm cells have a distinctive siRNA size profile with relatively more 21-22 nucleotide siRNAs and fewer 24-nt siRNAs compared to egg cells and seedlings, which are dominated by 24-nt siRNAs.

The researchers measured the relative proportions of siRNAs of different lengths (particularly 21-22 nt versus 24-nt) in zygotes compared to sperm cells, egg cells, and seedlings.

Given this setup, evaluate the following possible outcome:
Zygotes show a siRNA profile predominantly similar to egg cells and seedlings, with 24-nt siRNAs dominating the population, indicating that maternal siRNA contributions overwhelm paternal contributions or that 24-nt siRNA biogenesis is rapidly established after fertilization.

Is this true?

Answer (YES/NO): YES